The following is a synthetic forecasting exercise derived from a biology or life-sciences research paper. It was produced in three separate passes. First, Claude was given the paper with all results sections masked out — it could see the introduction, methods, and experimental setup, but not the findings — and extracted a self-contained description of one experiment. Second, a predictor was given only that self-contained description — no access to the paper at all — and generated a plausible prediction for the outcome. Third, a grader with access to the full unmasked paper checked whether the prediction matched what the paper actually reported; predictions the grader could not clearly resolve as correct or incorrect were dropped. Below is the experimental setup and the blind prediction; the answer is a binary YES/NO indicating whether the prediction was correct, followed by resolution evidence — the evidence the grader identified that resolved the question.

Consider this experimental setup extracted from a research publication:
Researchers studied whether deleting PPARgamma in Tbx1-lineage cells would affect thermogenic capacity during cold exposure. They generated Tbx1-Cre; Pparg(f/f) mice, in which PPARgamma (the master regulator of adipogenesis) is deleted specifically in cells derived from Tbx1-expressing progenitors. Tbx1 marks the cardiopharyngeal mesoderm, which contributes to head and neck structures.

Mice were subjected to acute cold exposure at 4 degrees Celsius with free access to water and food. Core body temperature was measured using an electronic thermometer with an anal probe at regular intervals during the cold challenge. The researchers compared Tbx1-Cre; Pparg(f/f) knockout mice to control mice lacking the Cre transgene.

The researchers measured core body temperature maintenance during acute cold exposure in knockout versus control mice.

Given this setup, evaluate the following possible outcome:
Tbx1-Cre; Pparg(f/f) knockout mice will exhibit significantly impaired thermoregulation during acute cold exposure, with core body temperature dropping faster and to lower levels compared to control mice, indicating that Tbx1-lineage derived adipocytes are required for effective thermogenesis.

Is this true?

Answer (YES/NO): NO